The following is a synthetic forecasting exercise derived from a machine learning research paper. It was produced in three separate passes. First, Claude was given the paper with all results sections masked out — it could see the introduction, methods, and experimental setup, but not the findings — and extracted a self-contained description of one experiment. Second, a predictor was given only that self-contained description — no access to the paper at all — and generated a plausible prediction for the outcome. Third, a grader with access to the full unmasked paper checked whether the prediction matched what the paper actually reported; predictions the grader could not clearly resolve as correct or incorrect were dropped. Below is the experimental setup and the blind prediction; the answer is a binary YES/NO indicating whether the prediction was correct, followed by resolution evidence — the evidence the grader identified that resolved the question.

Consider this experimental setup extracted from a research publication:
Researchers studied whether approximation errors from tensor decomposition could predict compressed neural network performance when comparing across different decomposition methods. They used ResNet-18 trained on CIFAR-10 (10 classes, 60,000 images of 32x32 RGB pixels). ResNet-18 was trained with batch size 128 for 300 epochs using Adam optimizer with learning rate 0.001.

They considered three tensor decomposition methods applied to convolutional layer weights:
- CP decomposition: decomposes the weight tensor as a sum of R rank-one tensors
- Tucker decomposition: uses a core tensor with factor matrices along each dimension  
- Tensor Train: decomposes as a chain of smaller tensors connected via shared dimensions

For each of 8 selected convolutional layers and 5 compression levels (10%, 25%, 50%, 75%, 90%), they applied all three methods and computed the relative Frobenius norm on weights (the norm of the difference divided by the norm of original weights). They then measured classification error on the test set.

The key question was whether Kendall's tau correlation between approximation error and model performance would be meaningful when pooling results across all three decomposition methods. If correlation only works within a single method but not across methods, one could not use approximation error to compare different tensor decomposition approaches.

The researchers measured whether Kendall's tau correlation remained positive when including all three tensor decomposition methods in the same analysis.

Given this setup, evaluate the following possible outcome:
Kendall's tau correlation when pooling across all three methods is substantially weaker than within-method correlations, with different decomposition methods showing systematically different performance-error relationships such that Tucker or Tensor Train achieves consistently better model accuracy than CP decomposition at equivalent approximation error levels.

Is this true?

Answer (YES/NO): NO